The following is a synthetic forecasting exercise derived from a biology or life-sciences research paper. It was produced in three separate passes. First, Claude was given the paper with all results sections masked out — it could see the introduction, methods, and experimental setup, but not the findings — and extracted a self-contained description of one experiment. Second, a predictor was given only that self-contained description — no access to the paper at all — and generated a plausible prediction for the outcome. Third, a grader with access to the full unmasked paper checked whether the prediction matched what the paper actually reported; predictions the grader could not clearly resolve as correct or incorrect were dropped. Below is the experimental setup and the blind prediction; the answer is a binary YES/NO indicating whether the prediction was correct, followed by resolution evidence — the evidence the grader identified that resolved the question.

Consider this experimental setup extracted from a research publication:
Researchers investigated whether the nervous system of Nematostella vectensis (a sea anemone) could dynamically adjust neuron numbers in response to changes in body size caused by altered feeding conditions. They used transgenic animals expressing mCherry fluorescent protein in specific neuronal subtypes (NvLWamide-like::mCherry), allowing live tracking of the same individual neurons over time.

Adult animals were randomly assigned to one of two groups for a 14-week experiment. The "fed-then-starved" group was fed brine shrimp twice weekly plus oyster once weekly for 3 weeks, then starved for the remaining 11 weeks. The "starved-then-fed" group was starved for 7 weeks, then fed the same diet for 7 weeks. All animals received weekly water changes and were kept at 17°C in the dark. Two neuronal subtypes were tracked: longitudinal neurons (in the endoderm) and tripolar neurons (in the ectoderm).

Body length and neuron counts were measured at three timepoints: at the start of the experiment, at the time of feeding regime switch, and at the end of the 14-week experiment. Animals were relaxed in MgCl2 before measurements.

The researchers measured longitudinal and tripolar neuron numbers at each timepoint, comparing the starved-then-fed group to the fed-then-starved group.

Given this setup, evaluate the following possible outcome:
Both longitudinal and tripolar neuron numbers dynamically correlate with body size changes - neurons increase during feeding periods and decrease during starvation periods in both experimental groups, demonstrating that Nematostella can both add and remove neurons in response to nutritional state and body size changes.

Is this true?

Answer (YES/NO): YES